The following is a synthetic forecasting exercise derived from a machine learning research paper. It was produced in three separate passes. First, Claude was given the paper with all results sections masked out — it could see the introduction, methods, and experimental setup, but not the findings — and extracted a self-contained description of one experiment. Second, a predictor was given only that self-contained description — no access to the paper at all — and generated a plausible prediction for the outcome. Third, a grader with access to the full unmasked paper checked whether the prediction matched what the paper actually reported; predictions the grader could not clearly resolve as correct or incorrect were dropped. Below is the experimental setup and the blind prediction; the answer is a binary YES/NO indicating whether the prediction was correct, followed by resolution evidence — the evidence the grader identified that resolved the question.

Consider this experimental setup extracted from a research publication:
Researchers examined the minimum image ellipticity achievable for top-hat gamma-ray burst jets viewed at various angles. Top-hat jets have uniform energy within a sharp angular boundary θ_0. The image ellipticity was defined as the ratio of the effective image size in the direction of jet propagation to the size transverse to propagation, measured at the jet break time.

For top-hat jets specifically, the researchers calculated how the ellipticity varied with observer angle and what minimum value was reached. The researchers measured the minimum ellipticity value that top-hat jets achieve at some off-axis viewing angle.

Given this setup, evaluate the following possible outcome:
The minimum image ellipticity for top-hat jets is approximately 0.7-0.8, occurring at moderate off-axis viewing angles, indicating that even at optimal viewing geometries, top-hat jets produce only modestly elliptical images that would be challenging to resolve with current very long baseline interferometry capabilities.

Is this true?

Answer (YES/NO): NO